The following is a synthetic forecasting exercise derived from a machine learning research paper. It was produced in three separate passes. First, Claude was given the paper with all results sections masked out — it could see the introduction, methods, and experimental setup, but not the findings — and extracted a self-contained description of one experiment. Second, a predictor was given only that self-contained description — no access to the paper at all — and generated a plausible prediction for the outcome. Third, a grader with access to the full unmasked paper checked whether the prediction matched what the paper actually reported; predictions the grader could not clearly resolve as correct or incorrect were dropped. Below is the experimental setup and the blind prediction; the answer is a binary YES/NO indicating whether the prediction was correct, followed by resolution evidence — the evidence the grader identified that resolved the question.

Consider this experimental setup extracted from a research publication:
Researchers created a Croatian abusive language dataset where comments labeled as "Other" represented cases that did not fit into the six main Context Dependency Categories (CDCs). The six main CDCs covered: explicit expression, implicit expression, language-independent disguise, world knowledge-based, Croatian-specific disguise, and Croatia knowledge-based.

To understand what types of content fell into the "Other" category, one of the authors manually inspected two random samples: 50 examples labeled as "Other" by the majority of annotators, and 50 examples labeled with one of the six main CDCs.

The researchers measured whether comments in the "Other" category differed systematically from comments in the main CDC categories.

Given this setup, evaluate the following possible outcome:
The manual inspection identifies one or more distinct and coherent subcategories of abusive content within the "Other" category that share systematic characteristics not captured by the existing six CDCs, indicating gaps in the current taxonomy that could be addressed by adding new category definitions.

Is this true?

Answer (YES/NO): NO